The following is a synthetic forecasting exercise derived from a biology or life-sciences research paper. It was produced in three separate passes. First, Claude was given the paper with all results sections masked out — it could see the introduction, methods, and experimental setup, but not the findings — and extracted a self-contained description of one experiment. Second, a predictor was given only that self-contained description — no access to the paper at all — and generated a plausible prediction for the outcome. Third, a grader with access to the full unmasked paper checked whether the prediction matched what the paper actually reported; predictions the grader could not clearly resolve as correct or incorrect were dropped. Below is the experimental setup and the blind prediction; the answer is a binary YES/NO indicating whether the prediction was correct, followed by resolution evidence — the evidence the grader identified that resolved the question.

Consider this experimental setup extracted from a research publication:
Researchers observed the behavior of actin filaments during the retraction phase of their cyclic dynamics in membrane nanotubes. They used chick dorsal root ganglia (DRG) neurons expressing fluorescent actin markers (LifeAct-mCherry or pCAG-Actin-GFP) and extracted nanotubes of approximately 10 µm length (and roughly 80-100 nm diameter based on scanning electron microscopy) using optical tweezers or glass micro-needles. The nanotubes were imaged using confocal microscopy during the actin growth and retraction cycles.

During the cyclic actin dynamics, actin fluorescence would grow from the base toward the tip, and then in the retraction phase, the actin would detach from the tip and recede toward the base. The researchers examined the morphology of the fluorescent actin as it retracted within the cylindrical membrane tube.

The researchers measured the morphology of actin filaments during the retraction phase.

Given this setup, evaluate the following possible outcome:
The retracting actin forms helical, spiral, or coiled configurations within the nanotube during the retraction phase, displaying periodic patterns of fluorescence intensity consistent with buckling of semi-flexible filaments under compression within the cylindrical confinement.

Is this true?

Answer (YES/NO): YES